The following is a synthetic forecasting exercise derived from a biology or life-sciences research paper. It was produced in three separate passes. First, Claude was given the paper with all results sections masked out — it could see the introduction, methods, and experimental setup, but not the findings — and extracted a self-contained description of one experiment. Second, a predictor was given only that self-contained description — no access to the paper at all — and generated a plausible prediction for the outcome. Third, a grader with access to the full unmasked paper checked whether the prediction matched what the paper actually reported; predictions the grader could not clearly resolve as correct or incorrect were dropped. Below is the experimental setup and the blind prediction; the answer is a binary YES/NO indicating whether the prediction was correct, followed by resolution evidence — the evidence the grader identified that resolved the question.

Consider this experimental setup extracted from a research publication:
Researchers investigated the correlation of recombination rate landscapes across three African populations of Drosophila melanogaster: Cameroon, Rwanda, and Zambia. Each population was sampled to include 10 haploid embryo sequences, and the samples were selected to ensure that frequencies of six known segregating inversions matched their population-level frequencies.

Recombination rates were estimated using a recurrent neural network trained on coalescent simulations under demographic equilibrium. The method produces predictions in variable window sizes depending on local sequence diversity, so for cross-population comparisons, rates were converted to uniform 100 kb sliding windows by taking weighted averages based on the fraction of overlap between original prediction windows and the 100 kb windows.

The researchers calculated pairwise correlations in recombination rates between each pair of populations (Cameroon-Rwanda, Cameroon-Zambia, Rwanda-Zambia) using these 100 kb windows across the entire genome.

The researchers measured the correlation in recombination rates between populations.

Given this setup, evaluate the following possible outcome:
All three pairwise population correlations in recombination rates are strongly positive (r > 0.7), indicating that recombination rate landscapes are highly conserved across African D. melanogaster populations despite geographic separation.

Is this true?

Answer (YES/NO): YES